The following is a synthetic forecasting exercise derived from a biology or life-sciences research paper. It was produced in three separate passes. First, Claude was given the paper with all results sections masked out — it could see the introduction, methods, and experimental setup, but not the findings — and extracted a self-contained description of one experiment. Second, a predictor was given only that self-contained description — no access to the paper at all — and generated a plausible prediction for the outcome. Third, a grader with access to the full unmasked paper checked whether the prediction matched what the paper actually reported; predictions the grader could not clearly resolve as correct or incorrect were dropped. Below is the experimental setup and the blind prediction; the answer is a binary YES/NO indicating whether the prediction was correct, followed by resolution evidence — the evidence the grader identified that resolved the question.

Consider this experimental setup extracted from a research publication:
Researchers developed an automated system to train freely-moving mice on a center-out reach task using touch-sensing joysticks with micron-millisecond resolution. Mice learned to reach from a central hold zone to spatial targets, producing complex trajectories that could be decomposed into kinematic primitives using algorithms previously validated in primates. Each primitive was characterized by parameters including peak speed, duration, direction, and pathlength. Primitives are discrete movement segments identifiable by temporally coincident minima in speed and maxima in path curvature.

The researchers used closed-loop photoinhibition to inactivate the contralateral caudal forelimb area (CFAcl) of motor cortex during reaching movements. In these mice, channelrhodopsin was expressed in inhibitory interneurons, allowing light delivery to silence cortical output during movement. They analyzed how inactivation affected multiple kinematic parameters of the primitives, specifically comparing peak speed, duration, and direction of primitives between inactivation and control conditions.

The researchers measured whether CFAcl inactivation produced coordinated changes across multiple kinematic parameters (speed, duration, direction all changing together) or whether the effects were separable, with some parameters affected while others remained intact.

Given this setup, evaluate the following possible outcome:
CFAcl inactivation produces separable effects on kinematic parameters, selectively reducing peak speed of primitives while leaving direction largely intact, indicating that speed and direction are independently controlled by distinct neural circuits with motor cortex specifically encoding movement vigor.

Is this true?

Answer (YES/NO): NO